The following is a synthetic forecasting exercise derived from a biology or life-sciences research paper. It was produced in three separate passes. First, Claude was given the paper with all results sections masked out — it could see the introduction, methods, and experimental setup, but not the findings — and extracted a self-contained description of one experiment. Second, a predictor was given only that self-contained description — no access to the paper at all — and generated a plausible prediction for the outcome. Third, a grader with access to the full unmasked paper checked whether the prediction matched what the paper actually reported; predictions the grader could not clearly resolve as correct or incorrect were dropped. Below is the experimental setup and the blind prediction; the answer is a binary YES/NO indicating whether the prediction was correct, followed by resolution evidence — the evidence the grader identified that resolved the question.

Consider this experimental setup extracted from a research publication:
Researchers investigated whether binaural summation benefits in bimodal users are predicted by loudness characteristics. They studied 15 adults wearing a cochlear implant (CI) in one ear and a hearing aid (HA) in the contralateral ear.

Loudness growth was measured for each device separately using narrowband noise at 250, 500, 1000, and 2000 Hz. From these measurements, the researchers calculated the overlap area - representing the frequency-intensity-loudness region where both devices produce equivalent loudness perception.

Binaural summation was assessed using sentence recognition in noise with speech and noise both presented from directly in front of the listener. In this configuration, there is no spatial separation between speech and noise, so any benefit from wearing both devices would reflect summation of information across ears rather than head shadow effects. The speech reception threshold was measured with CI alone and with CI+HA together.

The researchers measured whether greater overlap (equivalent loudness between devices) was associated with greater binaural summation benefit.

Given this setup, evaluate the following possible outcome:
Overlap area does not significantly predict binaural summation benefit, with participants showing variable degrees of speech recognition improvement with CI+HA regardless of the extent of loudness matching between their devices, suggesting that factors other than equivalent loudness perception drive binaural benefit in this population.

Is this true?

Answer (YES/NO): YES